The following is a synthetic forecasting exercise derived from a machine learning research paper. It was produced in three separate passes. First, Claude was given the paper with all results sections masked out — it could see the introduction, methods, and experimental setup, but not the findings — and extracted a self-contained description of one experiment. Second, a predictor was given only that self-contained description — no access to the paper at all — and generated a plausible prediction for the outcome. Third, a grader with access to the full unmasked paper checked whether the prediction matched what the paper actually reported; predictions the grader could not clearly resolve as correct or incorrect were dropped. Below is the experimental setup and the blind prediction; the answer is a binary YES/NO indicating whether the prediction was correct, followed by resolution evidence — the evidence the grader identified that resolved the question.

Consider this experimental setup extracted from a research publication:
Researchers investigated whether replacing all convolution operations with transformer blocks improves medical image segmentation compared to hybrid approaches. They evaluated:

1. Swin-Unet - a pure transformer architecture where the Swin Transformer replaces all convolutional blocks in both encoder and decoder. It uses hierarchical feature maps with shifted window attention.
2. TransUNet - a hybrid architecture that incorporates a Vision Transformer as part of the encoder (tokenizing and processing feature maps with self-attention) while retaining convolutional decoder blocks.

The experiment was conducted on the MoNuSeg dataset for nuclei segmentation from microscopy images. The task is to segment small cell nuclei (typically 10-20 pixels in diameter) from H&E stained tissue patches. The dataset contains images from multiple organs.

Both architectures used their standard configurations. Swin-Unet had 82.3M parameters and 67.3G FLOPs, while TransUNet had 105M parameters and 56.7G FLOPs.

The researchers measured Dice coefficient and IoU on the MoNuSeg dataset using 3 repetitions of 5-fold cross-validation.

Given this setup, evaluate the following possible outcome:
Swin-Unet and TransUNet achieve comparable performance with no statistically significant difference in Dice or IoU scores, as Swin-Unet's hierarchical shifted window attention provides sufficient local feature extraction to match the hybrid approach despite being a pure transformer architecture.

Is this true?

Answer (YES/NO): NO